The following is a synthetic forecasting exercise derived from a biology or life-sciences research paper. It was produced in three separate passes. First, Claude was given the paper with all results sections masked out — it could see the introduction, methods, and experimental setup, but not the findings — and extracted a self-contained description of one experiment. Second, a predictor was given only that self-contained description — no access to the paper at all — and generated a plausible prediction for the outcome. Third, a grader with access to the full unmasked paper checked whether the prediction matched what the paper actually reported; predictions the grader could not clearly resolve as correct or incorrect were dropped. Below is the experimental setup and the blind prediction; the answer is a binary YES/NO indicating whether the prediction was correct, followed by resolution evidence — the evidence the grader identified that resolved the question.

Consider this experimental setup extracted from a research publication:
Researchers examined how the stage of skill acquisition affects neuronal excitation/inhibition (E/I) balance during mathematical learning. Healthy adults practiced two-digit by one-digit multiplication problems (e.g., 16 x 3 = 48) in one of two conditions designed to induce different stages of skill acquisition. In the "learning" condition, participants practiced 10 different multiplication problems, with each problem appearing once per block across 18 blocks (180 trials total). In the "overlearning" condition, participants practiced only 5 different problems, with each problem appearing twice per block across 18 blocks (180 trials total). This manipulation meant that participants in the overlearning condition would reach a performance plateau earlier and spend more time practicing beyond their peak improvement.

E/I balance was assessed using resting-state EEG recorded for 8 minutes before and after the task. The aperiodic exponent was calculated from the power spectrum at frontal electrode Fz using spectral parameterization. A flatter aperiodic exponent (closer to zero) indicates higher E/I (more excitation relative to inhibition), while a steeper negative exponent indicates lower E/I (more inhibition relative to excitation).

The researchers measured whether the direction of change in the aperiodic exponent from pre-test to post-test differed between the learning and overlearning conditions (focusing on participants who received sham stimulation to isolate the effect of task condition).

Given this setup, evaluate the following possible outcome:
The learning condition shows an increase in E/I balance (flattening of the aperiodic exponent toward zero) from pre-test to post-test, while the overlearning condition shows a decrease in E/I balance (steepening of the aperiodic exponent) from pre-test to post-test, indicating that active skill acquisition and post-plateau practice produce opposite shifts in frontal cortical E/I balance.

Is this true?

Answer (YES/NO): NO